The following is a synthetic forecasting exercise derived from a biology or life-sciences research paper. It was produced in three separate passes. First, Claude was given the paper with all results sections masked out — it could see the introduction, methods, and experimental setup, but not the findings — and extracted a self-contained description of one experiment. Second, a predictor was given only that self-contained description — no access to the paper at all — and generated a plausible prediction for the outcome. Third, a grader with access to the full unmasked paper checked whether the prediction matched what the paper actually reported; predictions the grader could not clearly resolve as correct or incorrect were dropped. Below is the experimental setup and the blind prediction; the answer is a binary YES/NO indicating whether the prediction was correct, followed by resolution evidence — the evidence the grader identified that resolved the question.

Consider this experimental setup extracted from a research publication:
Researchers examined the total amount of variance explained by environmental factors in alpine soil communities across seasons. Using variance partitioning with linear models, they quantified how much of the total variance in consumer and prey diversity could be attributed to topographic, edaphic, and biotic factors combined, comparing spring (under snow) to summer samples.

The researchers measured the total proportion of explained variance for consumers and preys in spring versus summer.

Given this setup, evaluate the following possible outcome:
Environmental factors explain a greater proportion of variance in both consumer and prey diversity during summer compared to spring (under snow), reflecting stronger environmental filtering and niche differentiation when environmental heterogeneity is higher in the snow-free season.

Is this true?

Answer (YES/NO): YES